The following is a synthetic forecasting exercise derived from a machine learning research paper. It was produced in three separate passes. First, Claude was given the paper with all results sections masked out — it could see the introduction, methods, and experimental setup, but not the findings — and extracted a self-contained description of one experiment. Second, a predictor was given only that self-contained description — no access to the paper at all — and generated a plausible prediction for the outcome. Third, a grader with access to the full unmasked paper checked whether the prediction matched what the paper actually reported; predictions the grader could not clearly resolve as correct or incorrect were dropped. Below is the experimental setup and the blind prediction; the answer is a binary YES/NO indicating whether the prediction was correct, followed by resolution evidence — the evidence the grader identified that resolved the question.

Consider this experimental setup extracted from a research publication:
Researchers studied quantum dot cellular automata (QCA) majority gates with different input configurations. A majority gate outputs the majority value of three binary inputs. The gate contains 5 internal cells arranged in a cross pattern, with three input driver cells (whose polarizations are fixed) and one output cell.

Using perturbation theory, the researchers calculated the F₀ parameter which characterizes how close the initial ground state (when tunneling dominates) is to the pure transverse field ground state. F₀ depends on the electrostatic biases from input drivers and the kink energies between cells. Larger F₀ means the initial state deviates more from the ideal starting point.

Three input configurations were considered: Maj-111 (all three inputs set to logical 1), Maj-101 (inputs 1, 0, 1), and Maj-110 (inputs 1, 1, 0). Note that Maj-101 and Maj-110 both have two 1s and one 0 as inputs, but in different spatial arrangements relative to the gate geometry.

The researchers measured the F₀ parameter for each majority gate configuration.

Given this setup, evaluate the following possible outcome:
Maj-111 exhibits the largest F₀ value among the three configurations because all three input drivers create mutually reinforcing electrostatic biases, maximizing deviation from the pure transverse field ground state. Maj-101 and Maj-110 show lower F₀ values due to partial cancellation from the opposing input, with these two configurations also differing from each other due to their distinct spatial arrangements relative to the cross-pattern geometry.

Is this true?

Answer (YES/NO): NO